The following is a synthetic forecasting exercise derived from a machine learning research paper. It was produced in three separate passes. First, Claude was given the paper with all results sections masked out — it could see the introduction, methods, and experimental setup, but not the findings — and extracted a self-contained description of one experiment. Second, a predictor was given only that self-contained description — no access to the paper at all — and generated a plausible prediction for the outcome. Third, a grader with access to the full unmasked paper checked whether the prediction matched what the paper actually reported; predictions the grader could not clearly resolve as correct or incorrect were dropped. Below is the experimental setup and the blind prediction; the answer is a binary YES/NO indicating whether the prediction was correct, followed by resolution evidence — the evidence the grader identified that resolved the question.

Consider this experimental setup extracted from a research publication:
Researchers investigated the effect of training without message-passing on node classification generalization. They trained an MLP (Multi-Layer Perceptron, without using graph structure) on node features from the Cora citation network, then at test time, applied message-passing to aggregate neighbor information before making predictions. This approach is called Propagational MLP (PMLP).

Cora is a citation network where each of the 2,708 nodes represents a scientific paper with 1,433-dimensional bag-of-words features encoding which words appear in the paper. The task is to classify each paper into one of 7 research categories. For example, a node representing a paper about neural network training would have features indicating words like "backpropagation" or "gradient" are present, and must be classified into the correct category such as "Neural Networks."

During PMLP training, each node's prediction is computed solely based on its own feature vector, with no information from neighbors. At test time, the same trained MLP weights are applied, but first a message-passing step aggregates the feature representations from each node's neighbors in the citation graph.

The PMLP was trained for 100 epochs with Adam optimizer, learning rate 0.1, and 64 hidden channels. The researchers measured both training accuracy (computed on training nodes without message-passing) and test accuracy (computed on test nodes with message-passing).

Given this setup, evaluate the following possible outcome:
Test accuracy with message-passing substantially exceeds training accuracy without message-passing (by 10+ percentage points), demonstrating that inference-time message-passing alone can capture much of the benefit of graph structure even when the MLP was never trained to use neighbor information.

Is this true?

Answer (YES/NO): NO